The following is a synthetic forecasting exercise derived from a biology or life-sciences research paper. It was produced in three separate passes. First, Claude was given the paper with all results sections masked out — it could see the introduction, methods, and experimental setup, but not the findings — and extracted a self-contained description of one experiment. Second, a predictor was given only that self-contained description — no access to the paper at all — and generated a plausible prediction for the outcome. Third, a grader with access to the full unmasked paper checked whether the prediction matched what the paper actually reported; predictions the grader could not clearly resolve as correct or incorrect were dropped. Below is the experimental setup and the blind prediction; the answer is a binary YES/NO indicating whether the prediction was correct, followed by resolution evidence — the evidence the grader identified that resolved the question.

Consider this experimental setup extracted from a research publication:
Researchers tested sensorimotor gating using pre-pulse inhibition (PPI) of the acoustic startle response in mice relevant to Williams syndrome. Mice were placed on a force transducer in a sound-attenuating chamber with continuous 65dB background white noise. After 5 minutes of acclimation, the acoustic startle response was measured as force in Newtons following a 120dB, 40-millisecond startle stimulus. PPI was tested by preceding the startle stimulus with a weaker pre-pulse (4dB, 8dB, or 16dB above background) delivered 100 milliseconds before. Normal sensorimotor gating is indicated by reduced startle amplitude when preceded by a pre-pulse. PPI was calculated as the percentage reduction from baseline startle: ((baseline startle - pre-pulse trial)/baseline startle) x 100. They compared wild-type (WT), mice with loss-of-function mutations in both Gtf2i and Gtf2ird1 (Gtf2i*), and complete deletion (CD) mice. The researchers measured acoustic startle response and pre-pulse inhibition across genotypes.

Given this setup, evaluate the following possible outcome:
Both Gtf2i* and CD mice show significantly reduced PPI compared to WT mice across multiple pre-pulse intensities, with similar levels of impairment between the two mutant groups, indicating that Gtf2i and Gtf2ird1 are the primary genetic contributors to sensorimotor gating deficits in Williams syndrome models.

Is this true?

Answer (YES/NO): NO